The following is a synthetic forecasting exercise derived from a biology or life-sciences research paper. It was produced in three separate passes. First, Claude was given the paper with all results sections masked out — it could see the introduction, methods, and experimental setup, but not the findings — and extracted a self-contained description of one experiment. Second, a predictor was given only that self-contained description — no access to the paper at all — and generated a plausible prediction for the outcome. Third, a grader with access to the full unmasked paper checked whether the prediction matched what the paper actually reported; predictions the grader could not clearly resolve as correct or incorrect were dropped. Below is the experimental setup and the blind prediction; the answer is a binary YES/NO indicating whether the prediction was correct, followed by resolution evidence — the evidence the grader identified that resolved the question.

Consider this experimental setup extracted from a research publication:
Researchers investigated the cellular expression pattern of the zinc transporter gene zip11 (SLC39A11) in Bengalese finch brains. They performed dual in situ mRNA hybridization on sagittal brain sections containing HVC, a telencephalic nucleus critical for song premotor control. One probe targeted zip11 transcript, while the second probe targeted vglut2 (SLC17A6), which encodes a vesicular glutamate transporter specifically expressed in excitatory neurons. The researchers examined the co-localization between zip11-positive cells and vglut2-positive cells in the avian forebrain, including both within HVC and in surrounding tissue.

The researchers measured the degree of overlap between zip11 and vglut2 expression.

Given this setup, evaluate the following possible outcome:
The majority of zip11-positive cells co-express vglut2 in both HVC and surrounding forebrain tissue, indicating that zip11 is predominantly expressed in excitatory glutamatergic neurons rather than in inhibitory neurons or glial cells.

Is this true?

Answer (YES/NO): YES